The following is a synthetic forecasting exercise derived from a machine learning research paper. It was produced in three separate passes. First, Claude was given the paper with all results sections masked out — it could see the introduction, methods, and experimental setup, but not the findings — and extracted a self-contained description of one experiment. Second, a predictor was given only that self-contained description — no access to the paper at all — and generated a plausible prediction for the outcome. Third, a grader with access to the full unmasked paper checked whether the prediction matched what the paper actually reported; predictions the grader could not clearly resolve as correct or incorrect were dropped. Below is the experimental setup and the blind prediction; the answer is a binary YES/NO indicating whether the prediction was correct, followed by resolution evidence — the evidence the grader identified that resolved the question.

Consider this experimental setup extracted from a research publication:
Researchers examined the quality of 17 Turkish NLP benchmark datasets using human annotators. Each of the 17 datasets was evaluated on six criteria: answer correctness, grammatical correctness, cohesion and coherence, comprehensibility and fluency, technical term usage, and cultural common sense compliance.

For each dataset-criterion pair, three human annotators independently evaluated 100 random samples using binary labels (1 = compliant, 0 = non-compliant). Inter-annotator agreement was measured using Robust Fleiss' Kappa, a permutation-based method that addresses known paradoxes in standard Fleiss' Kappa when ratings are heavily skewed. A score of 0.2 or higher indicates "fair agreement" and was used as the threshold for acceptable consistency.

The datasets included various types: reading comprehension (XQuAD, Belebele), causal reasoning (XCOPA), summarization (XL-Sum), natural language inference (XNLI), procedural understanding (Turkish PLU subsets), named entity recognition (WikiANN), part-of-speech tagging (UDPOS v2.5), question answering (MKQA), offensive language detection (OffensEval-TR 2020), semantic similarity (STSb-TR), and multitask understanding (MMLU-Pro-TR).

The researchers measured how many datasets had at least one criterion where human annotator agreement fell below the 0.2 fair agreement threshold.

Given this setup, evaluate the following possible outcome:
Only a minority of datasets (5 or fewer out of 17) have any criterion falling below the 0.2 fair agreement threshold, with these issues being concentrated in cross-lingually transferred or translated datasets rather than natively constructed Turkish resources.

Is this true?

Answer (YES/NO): NO